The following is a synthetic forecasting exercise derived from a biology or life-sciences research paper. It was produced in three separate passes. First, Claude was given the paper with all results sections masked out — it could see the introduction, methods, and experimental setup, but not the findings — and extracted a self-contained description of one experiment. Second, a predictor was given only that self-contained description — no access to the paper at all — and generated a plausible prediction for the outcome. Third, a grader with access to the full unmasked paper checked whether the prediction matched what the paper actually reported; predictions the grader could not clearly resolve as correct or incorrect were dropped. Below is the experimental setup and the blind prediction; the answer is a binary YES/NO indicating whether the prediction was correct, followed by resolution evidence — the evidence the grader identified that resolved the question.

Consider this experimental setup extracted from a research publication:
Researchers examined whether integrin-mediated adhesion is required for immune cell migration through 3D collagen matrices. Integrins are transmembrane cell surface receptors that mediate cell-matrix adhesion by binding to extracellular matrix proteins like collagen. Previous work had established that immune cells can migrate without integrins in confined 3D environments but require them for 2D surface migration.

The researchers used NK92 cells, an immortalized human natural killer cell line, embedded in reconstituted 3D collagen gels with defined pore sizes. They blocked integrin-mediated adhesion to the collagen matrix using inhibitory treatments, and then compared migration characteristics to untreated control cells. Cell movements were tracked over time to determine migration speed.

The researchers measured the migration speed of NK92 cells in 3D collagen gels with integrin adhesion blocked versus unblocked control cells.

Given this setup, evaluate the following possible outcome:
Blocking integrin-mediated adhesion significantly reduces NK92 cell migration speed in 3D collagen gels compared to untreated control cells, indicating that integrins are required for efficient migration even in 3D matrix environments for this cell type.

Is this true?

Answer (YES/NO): NO